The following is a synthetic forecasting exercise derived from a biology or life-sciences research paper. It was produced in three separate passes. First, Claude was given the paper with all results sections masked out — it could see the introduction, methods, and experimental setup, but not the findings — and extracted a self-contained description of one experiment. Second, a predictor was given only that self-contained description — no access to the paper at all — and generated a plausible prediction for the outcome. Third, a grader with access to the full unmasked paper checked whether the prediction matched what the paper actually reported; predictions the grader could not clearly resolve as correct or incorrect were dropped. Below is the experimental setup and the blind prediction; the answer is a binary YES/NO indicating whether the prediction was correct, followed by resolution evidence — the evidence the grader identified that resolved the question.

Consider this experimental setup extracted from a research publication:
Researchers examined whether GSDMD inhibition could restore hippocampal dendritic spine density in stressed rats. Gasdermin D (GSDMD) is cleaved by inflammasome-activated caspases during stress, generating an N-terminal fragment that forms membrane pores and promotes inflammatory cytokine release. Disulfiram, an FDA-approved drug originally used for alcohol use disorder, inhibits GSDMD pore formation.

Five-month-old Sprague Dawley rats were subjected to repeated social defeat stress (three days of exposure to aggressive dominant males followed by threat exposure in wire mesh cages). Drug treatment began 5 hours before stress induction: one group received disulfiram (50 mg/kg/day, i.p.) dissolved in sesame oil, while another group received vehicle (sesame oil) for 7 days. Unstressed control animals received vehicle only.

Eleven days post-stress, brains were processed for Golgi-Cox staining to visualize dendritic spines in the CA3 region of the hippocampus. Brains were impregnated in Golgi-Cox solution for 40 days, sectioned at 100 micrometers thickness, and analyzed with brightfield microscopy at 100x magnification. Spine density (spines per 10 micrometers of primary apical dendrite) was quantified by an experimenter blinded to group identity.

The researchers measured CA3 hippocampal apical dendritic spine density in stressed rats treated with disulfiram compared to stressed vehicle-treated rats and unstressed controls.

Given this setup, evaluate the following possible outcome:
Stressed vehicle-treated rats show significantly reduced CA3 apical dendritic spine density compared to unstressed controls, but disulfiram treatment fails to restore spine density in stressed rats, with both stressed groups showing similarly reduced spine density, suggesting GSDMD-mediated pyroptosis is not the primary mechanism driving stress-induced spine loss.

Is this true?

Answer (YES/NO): NO